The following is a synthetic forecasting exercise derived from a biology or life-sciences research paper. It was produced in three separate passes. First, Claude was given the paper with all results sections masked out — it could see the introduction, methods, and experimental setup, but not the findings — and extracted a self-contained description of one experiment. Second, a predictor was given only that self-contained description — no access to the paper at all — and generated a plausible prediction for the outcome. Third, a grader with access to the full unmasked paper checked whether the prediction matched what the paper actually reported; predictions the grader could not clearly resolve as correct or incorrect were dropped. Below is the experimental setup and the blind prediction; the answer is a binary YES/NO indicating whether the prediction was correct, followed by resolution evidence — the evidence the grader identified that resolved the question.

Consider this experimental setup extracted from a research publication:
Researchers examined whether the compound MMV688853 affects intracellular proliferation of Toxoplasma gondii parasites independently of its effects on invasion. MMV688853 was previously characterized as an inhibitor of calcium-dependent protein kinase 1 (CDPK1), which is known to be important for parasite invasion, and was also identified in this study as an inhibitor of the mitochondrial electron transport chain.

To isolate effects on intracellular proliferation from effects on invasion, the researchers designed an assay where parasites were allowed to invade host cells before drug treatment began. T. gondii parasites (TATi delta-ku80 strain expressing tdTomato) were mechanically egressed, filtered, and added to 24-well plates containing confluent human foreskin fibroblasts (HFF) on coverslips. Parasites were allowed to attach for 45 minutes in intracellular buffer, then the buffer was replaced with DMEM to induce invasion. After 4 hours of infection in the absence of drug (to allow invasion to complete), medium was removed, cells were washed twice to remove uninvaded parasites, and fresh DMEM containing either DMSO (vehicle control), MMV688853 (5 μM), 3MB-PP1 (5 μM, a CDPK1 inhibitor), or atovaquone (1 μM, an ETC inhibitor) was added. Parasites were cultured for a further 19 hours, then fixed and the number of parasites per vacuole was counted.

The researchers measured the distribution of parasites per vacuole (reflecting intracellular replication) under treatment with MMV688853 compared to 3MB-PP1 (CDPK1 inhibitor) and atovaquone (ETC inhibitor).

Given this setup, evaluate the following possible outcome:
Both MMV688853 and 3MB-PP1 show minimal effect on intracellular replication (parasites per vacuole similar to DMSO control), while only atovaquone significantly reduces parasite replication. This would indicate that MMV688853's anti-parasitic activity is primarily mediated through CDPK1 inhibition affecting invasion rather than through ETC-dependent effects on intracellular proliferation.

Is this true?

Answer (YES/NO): NO